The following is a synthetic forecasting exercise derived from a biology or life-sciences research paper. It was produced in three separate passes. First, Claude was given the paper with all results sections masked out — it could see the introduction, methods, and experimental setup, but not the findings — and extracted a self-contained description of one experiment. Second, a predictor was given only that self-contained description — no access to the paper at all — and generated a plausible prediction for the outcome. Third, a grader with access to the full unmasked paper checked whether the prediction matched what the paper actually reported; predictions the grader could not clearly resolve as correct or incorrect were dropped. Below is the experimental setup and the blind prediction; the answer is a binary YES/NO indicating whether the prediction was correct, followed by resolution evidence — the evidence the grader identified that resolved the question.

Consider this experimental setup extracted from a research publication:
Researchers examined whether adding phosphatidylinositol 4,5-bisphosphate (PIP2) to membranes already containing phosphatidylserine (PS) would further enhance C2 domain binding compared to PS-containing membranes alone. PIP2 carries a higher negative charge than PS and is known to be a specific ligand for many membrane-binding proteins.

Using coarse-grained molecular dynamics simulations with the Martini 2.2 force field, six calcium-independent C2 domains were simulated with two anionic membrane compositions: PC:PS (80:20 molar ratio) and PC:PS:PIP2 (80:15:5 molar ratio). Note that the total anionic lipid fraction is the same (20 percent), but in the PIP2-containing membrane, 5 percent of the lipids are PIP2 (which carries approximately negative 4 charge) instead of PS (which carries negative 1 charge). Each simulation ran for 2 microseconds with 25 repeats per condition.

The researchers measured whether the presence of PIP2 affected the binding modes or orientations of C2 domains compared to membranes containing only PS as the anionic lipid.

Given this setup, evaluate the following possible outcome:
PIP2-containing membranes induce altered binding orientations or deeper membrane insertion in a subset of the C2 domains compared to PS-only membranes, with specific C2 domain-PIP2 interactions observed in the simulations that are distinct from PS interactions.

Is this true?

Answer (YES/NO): NO